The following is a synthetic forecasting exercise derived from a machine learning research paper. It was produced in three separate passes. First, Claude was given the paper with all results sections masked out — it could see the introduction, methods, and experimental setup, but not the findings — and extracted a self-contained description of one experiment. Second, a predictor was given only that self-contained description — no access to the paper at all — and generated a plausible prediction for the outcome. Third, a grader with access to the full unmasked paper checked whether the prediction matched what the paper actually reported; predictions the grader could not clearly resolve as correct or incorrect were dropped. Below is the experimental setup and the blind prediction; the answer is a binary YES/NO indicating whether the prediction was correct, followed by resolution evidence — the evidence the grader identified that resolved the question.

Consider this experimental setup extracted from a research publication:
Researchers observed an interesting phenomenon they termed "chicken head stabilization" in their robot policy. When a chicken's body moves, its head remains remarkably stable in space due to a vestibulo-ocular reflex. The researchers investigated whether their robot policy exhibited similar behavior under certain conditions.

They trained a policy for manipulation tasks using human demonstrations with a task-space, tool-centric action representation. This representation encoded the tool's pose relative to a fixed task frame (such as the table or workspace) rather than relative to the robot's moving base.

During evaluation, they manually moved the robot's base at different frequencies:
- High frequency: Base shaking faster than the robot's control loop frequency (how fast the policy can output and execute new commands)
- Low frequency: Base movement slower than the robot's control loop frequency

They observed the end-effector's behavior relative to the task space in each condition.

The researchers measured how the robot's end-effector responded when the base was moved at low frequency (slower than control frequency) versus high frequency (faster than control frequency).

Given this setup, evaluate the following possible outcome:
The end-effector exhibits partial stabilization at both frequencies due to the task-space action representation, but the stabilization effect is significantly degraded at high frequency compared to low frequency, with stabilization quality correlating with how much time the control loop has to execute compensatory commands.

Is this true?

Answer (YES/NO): NO